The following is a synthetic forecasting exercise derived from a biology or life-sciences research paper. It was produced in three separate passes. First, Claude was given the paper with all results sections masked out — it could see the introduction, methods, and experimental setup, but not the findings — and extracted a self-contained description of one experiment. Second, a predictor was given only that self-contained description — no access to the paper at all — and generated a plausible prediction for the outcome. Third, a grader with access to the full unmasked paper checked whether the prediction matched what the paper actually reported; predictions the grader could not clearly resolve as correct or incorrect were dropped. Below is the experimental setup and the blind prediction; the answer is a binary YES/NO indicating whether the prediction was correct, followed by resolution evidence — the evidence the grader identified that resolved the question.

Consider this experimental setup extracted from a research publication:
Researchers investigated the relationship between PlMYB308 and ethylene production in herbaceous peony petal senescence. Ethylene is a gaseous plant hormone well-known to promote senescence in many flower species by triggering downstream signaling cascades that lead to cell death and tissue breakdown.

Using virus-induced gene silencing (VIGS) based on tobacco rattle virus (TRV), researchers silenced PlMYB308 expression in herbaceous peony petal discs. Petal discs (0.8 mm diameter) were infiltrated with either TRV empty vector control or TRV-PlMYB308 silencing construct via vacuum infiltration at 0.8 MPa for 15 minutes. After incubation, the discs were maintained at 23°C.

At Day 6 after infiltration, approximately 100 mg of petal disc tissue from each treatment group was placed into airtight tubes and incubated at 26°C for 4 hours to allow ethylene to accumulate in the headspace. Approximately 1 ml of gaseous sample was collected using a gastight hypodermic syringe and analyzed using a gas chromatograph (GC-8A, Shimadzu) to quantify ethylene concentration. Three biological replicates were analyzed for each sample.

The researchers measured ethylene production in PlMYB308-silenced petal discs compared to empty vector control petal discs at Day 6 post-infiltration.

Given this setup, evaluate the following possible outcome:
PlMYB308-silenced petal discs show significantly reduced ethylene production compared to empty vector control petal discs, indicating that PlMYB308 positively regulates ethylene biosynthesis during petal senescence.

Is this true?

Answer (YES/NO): YES